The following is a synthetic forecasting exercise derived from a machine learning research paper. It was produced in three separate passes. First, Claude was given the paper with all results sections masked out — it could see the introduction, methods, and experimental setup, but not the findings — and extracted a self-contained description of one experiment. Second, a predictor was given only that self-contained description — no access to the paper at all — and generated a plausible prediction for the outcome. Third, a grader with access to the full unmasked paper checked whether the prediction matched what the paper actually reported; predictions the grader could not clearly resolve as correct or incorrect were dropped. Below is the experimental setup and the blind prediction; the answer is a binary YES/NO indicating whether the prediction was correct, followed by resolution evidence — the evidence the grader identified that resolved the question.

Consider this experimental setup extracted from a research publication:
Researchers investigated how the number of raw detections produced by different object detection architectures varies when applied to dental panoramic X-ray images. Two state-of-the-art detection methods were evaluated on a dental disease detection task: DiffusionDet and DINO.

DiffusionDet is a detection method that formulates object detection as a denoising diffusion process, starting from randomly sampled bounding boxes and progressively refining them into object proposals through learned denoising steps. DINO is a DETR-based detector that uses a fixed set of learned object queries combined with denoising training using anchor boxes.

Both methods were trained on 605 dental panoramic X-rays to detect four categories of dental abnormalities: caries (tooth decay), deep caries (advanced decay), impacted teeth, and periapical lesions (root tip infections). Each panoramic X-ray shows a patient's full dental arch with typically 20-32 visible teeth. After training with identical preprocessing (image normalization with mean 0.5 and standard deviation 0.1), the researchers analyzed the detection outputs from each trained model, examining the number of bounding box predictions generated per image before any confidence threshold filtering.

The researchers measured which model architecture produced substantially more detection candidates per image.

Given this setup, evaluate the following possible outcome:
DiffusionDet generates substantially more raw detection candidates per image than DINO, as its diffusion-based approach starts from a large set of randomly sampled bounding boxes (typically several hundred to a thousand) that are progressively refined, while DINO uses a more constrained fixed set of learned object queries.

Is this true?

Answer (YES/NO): NO